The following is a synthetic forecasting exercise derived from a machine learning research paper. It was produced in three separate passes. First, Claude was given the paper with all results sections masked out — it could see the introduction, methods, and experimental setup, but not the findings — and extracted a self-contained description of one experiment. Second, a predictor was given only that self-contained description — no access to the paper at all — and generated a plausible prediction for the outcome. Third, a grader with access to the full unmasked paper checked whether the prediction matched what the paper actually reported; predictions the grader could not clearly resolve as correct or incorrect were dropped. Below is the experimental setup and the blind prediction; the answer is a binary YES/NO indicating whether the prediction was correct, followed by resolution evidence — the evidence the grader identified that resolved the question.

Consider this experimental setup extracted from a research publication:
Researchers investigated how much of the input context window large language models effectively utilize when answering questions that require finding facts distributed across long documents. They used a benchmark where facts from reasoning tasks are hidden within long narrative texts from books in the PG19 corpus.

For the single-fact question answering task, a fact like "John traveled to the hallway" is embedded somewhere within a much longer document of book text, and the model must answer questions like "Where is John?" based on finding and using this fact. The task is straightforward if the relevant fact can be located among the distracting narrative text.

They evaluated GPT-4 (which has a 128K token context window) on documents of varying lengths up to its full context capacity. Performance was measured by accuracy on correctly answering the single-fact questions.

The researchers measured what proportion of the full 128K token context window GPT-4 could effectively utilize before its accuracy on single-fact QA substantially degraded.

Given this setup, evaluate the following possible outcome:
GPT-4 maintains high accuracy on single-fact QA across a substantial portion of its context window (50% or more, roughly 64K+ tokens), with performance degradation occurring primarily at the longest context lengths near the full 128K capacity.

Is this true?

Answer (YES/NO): NO